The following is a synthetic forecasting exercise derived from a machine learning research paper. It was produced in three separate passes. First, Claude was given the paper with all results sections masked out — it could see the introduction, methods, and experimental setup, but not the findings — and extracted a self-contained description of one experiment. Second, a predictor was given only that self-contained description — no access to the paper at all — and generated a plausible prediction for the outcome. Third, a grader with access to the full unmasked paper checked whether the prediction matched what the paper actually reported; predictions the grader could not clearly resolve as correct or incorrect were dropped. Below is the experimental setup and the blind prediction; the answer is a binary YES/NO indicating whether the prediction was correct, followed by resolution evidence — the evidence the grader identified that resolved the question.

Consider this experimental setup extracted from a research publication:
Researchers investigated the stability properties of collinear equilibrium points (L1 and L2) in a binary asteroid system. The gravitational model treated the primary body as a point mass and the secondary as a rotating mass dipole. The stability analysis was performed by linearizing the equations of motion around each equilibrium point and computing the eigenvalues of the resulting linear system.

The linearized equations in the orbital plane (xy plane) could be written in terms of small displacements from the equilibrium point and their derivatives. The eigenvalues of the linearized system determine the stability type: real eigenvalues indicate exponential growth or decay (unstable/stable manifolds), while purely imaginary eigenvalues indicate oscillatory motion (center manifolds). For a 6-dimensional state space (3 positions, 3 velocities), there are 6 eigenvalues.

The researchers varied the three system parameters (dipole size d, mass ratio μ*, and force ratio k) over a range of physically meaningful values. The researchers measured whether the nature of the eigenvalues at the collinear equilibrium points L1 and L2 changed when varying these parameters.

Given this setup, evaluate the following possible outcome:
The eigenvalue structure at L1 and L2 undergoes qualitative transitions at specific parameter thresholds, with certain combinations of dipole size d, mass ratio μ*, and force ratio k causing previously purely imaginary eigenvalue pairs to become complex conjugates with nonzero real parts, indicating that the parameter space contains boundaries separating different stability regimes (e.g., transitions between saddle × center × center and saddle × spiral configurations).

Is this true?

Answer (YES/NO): NO